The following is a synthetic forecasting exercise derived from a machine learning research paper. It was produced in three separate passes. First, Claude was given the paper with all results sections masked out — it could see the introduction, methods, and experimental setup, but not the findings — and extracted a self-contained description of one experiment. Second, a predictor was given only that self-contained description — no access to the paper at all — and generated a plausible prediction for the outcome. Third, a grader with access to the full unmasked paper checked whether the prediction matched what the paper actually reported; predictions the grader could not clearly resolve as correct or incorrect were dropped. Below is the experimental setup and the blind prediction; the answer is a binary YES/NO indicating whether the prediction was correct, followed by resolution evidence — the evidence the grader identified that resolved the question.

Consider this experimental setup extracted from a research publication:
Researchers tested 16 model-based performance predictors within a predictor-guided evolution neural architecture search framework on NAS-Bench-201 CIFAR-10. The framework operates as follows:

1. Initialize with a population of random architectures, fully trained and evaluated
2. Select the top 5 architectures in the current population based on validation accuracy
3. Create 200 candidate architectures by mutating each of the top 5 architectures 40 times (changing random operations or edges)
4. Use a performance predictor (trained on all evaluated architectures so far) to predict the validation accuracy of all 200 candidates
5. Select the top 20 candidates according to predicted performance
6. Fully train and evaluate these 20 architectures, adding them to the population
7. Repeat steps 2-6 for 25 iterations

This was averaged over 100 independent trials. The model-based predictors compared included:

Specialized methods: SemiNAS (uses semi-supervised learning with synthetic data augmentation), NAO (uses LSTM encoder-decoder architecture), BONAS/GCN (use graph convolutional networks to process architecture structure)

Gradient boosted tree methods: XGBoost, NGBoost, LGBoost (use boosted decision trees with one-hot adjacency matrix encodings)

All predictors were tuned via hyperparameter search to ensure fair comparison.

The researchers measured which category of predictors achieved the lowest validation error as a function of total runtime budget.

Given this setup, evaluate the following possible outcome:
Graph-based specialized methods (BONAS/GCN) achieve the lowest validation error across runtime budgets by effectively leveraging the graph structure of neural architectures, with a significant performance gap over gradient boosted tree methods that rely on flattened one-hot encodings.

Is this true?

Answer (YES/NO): NO